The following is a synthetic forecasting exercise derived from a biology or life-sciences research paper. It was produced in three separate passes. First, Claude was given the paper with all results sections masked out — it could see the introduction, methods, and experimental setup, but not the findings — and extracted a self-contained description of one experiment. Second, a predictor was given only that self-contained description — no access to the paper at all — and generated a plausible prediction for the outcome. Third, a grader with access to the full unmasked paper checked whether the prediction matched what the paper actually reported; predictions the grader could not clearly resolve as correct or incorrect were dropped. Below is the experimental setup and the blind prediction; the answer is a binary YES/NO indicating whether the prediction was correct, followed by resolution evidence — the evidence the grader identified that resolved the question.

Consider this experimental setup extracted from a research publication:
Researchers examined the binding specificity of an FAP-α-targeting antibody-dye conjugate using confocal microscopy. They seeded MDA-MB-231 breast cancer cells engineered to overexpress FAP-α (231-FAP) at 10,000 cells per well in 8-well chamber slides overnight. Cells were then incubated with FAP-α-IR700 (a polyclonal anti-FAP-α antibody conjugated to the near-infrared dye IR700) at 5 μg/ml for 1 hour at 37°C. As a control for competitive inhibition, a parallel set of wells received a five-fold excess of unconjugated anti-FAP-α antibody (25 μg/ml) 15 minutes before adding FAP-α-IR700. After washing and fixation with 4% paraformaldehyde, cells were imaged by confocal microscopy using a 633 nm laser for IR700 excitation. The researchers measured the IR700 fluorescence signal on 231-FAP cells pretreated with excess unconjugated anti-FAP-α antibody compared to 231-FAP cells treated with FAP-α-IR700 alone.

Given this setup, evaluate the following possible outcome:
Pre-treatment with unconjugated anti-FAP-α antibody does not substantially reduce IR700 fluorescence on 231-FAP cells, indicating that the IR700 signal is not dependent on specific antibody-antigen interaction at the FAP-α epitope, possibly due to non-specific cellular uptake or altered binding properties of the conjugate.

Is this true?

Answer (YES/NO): NO